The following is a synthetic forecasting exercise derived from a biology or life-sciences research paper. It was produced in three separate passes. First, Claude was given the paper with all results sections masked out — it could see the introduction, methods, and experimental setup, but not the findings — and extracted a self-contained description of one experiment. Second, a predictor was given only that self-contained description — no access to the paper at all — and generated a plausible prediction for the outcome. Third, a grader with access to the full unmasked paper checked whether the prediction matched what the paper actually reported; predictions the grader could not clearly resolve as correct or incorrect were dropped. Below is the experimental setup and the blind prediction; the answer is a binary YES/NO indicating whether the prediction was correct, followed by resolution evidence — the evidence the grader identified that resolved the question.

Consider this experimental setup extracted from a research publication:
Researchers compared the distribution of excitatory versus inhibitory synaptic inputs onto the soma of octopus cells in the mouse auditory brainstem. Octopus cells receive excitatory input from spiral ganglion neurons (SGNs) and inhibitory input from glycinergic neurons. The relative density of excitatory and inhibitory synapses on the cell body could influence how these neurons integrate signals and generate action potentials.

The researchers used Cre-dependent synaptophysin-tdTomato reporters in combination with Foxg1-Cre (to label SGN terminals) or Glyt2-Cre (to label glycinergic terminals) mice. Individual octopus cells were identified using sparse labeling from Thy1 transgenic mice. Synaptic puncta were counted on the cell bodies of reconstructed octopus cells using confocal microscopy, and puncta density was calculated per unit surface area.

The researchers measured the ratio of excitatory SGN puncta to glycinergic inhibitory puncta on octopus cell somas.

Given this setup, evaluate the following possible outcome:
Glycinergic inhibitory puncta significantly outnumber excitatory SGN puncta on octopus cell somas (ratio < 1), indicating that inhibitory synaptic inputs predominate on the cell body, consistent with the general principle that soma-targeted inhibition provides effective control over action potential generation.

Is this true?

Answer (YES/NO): NO